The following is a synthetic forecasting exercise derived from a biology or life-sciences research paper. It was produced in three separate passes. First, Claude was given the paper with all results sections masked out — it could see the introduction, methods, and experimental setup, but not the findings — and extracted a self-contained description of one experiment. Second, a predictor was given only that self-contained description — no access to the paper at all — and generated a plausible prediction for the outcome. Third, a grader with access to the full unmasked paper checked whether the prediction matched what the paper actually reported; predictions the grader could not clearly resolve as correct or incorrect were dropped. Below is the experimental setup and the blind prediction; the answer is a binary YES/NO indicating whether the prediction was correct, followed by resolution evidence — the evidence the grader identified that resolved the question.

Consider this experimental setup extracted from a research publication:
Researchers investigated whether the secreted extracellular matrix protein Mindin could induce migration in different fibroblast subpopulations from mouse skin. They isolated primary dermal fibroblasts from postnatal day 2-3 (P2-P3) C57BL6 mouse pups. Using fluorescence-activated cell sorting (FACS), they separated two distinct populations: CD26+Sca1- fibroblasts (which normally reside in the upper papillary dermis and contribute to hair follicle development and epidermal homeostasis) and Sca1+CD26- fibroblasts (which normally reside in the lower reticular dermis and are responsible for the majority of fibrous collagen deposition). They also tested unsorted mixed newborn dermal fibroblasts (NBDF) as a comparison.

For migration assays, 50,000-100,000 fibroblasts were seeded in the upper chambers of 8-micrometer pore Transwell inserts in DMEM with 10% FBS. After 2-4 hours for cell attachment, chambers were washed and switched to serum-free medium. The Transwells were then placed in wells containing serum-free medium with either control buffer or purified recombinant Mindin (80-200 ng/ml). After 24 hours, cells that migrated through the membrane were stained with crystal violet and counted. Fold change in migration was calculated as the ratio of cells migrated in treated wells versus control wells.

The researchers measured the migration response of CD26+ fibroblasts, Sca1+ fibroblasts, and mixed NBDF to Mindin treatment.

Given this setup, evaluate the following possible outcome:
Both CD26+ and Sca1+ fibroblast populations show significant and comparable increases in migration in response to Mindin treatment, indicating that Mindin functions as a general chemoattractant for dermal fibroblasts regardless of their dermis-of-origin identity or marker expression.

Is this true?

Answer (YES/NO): NO